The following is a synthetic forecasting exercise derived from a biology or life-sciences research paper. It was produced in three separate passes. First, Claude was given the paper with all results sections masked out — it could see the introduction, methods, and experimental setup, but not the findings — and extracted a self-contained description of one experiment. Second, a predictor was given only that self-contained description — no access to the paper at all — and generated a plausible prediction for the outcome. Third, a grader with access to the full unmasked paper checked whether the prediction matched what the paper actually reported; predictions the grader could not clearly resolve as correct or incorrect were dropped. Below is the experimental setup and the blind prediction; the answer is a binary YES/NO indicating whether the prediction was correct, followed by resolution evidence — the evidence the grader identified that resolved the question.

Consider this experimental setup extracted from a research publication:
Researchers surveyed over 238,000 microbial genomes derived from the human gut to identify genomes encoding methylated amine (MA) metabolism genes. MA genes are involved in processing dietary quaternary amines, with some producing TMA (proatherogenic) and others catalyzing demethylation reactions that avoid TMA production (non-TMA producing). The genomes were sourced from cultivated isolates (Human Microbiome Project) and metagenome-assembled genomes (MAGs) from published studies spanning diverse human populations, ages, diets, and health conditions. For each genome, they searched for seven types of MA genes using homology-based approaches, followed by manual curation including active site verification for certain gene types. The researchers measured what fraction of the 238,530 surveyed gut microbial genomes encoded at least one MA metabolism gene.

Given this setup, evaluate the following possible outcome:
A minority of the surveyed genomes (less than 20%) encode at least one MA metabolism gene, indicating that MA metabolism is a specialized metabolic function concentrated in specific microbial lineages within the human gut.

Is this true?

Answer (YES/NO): YES